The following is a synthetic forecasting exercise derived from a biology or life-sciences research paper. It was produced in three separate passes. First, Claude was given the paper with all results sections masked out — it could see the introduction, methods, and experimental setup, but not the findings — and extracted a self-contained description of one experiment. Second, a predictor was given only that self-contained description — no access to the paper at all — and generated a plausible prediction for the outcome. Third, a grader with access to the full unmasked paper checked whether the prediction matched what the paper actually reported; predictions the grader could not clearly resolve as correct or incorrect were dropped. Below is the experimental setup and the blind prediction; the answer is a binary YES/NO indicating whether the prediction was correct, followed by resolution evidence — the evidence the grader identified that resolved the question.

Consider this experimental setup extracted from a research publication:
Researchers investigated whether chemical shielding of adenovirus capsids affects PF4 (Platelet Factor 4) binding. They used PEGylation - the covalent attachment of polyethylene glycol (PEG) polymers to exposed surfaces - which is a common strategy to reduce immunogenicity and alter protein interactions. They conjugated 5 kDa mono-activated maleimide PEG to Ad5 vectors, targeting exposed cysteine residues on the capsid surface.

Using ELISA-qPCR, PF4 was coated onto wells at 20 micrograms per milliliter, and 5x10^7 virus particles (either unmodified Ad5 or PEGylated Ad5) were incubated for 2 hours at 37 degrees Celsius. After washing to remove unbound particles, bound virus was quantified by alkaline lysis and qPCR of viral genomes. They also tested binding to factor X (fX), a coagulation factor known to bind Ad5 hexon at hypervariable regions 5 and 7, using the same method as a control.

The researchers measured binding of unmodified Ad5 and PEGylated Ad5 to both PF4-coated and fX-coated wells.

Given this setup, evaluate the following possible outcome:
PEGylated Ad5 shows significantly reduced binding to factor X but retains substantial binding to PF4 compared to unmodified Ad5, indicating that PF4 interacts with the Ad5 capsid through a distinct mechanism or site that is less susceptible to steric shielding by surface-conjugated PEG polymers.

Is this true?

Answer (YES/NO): NO